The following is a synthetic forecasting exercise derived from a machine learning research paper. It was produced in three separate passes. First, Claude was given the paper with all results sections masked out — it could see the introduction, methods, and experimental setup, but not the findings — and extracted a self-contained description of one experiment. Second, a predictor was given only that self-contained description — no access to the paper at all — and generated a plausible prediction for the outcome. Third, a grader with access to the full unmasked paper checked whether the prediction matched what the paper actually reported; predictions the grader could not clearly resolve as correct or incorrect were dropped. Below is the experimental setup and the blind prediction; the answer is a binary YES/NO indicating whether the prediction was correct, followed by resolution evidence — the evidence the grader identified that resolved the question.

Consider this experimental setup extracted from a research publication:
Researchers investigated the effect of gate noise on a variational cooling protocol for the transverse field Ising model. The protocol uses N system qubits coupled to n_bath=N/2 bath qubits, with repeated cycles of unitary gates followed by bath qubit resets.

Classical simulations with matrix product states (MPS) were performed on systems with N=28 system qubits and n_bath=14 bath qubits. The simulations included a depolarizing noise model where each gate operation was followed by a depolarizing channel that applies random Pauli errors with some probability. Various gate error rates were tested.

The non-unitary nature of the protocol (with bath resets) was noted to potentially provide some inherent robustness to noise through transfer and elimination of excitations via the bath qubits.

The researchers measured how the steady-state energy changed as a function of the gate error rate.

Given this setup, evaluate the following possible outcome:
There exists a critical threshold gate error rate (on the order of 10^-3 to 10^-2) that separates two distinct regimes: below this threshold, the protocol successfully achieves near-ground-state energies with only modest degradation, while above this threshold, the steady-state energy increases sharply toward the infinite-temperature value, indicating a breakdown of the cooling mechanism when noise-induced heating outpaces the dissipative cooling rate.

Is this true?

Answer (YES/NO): NO